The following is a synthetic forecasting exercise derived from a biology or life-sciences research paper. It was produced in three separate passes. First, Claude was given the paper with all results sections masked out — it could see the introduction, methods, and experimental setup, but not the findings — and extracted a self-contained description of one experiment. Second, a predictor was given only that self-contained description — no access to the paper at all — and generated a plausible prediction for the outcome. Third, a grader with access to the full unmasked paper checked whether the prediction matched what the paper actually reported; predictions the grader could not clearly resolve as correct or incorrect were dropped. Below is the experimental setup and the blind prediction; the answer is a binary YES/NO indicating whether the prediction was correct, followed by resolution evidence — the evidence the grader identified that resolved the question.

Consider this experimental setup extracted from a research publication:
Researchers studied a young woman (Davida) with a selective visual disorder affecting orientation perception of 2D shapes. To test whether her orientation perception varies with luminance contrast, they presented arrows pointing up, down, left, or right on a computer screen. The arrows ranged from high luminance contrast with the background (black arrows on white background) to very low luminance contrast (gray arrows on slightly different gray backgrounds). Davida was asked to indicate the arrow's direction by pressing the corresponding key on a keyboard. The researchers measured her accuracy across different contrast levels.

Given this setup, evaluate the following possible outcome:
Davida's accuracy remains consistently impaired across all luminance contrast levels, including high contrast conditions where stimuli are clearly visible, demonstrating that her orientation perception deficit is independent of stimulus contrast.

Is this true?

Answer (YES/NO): NO